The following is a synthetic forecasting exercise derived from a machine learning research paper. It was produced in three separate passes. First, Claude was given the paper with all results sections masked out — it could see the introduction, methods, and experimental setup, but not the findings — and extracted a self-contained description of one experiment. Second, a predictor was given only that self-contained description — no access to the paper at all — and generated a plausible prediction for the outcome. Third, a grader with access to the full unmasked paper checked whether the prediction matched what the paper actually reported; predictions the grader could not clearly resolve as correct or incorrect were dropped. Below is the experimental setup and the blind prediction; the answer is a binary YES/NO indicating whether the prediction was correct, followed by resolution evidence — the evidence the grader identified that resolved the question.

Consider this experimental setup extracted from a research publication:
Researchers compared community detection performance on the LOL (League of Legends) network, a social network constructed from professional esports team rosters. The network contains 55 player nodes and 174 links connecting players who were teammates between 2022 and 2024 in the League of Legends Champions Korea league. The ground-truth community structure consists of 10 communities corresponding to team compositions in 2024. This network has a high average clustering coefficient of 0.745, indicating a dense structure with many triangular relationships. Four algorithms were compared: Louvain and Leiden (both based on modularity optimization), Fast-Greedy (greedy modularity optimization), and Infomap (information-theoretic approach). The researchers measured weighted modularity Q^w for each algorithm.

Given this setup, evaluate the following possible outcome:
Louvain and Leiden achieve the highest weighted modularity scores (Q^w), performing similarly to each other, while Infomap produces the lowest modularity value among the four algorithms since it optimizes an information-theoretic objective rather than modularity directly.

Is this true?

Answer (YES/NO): NO